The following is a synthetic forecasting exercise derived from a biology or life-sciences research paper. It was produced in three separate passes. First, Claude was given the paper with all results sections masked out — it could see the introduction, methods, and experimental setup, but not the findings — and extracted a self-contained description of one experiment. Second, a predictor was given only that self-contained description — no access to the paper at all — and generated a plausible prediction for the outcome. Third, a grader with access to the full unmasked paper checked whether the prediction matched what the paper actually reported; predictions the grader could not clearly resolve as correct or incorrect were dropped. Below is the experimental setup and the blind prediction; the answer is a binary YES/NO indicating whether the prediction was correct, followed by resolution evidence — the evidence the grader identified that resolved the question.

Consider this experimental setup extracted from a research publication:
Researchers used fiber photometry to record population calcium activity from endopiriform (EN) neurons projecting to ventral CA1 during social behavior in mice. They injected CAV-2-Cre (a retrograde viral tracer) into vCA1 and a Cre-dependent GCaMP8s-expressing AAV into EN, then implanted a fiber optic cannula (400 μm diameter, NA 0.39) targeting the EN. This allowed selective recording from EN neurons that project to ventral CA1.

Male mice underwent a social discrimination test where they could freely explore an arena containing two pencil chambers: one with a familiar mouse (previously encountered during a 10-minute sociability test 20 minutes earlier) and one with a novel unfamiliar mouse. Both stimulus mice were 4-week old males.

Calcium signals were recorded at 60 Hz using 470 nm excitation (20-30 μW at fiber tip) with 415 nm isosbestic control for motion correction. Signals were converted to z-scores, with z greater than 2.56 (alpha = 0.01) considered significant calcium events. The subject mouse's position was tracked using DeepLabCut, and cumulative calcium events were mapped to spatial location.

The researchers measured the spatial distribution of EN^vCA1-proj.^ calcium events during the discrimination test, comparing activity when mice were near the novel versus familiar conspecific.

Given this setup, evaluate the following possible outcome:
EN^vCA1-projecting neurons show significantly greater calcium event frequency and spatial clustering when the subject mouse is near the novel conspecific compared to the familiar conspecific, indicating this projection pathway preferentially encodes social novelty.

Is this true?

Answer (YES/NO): NO